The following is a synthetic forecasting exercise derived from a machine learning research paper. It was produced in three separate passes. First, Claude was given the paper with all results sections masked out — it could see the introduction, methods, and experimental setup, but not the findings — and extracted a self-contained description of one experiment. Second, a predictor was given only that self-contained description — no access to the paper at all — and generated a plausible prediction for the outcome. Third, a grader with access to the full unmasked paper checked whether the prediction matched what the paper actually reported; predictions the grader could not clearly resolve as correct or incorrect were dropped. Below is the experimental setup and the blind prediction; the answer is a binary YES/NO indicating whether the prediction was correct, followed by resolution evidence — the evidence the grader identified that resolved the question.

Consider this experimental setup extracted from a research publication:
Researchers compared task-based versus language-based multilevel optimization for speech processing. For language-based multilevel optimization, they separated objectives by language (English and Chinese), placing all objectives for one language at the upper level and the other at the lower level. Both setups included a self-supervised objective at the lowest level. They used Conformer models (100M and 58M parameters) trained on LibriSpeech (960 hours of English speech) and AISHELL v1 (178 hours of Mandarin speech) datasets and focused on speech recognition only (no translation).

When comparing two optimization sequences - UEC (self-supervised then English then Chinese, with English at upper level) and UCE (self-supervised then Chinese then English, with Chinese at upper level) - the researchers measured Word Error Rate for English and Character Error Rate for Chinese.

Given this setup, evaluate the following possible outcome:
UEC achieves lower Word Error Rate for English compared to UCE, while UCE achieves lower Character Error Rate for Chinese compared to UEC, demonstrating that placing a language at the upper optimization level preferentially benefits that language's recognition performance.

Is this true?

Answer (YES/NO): YES